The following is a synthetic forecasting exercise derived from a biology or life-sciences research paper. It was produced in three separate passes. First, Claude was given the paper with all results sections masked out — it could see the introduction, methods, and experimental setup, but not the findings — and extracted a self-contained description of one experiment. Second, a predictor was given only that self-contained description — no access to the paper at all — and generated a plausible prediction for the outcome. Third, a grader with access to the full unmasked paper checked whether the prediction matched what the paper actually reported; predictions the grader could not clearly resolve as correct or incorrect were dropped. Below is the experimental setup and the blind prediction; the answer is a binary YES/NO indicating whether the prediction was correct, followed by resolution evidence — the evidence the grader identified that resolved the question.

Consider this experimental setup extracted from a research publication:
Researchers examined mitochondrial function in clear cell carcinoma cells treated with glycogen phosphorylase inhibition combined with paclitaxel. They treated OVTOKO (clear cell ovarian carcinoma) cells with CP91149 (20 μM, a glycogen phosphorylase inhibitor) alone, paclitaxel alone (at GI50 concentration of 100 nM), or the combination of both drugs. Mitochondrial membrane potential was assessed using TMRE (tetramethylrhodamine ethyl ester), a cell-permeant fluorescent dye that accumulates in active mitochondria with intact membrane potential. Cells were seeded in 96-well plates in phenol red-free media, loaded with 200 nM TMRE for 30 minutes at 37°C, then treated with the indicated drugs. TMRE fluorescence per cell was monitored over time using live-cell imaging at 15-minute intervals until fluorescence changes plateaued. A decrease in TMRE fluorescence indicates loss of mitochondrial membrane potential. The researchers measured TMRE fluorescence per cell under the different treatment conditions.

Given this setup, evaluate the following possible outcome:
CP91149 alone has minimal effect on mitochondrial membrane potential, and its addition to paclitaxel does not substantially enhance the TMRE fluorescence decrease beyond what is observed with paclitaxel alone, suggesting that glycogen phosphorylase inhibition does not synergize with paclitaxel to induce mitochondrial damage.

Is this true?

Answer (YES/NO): NO